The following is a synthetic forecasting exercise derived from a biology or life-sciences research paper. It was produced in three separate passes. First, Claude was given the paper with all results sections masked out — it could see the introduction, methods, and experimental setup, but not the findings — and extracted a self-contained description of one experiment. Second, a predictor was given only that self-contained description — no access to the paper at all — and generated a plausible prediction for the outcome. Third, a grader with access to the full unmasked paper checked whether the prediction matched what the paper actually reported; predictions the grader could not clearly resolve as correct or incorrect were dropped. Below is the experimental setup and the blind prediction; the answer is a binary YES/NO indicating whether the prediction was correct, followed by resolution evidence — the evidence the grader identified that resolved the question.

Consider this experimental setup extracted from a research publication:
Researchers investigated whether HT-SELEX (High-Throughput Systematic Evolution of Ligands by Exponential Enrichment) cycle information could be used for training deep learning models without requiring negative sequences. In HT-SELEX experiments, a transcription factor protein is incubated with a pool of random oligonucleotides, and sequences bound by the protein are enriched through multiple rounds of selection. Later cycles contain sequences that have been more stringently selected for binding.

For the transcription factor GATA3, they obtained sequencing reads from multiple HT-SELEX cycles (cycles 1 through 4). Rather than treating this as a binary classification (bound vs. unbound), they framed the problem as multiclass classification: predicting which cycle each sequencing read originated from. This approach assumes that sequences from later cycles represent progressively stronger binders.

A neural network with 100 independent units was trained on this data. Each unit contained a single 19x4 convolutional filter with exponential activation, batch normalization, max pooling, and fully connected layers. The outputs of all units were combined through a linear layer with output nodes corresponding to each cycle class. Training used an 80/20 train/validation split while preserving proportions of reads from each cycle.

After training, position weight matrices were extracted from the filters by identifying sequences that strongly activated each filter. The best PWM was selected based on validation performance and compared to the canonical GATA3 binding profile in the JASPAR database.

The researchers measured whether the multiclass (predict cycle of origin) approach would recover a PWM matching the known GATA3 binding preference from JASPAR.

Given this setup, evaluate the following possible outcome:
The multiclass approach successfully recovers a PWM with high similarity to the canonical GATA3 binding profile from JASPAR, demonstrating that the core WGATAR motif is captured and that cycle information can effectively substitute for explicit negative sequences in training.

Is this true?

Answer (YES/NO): YES